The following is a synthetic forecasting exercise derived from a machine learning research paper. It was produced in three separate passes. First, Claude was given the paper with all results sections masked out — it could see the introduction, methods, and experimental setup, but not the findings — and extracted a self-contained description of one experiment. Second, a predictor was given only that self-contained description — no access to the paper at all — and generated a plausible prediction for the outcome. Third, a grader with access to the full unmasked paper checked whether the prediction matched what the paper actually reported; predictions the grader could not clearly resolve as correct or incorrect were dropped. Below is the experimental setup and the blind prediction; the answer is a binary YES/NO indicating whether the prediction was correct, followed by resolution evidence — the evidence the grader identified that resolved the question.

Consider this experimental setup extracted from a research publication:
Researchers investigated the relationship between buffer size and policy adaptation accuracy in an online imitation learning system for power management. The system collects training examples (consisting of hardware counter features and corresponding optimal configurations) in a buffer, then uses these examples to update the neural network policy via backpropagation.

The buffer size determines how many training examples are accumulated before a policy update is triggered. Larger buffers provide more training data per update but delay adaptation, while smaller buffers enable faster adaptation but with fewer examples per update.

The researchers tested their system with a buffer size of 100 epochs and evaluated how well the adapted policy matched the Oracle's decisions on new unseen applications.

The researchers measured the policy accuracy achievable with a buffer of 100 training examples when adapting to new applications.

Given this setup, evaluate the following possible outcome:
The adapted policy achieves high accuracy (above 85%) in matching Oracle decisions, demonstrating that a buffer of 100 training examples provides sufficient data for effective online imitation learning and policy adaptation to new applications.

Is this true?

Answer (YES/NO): YES